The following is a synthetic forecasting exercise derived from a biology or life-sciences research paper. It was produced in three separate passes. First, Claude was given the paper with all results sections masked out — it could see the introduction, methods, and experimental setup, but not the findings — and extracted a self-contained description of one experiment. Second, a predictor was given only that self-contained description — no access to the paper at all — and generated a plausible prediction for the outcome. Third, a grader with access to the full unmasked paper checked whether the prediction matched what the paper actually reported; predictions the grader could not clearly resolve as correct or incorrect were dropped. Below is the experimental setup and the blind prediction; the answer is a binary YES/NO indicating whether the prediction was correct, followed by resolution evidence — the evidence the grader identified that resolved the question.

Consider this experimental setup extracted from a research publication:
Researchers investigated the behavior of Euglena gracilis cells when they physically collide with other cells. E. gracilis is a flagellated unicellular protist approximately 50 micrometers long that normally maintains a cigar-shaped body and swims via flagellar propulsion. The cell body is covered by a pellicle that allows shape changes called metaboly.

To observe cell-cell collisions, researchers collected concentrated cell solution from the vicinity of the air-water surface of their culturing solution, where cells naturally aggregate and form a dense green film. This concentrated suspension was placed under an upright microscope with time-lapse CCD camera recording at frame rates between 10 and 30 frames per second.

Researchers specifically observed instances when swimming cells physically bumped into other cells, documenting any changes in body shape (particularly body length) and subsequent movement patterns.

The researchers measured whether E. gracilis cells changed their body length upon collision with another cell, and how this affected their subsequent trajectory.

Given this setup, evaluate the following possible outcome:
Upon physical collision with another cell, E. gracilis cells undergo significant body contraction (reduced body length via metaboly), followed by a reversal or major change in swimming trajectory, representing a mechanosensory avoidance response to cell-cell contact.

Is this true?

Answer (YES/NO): NO